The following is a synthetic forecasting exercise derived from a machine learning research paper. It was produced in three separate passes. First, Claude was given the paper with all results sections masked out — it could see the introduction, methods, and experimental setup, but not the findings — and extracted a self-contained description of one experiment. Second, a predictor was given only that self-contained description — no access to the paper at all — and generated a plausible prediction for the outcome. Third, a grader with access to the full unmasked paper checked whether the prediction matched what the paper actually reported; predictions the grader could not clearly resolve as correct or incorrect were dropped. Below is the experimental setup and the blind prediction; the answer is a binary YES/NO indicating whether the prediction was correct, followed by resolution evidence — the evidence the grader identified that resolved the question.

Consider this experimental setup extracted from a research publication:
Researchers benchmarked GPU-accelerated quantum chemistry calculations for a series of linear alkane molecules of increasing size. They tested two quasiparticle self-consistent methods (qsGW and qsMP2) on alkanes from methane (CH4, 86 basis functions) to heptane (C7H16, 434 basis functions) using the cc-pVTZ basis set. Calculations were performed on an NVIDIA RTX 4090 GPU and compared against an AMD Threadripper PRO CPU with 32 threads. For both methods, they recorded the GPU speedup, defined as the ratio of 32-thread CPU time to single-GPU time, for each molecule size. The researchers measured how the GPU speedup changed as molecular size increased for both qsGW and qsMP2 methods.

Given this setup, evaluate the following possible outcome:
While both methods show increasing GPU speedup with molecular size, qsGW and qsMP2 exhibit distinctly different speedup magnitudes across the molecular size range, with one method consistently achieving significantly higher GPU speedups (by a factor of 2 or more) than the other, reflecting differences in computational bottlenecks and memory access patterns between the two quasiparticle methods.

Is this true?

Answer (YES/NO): YES